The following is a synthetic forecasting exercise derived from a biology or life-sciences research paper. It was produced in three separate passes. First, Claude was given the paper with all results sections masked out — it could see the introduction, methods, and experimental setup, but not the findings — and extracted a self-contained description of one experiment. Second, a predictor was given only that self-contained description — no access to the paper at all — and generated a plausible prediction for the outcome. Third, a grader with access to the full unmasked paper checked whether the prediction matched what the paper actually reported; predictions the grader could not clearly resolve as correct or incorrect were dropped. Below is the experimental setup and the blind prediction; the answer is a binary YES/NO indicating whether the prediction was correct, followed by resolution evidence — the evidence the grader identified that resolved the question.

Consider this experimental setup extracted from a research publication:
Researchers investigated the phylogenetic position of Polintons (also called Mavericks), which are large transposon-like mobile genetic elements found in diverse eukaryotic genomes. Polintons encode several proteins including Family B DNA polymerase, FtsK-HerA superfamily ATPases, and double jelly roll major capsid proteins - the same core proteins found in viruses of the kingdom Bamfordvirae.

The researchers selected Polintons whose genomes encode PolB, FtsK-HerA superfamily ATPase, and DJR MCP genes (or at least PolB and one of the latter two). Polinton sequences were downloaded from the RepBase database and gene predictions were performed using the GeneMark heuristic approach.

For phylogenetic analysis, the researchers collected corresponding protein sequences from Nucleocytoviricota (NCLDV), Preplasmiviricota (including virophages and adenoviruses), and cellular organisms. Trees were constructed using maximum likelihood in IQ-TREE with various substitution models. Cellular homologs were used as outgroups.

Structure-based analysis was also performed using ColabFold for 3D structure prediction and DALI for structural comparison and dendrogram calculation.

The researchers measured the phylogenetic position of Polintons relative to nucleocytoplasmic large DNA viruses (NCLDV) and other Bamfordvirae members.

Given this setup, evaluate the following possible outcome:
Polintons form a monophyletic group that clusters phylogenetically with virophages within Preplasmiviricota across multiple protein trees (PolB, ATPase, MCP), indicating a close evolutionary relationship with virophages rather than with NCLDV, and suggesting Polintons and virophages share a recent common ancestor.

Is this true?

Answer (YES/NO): NO